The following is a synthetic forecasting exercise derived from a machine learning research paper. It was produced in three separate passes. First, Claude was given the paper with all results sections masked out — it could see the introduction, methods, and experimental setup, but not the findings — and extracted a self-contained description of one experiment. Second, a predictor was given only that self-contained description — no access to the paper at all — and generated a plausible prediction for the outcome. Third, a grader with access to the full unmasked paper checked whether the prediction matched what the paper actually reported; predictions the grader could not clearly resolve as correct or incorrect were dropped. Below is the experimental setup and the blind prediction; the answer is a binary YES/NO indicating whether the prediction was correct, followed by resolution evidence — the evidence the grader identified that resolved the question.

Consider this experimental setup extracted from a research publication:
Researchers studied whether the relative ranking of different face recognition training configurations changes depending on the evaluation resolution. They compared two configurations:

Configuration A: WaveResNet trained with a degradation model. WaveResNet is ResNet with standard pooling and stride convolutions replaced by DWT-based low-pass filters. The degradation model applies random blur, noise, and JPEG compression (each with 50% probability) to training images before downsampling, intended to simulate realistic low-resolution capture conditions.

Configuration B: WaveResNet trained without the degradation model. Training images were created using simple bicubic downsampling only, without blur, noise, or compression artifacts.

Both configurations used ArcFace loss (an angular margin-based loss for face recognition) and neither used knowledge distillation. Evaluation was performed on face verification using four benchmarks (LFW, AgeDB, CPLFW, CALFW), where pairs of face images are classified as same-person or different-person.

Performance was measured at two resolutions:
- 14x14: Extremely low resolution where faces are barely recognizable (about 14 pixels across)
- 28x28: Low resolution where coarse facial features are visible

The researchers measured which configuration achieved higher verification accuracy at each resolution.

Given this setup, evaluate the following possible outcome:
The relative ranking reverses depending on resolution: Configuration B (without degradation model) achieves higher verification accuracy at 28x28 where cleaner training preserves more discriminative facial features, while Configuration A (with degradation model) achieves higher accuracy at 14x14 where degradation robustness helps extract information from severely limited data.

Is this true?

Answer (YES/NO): YES